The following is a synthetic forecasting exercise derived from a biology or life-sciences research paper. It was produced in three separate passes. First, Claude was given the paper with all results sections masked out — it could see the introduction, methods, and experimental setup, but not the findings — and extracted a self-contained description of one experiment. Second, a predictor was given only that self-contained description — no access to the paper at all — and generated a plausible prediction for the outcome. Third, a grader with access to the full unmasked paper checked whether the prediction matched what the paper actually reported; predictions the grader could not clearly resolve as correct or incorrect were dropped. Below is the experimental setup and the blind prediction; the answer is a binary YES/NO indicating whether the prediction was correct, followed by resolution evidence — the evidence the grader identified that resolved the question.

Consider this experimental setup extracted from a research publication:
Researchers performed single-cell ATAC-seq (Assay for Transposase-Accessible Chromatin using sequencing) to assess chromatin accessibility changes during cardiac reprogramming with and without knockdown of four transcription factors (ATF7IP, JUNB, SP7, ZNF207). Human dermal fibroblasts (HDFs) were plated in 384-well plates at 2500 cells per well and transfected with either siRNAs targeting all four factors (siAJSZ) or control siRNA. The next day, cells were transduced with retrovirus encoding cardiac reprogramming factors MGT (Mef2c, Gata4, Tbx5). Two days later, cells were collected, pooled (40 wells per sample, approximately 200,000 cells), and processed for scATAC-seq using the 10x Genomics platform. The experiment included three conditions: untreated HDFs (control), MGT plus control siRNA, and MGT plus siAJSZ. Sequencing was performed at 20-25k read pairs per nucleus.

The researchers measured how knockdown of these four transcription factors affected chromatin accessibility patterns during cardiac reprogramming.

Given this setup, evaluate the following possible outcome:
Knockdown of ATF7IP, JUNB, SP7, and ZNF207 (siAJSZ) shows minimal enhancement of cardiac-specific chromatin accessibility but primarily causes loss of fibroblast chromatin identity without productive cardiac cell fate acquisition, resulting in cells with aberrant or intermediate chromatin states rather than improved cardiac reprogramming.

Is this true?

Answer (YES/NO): NO